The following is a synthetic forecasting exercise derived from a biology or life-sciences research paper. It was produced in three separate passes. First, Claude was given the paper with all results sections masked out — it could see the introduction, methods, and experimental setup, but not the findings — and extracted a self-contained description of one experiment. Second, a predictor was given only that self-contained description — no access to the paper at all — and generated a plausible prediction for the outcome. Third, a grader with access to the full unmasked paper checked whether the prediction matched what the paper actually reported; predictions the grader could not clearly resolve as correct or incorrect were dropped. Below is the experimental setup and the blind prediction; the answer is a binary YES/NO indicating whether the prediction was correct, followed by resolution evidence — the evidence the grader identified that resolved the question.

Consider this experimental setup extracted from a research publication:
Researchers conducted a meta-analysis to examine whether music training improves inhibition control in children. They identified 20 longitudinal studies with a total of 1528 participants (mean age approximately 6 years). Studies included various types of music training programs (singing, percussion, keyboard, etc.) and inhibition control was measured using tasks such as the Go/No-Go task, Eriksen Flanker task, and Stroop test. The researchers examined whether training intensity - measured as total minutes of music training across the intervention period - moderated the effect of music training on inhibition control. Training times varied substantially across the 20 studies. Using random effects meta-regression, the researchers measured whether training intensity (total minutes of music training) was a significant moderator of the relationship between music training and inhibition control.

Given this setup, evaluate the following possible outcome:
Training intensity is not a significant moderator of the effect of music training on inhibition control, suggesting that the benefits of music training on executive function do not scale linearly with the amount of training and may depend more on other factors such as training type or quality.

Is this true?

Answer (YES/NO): YES